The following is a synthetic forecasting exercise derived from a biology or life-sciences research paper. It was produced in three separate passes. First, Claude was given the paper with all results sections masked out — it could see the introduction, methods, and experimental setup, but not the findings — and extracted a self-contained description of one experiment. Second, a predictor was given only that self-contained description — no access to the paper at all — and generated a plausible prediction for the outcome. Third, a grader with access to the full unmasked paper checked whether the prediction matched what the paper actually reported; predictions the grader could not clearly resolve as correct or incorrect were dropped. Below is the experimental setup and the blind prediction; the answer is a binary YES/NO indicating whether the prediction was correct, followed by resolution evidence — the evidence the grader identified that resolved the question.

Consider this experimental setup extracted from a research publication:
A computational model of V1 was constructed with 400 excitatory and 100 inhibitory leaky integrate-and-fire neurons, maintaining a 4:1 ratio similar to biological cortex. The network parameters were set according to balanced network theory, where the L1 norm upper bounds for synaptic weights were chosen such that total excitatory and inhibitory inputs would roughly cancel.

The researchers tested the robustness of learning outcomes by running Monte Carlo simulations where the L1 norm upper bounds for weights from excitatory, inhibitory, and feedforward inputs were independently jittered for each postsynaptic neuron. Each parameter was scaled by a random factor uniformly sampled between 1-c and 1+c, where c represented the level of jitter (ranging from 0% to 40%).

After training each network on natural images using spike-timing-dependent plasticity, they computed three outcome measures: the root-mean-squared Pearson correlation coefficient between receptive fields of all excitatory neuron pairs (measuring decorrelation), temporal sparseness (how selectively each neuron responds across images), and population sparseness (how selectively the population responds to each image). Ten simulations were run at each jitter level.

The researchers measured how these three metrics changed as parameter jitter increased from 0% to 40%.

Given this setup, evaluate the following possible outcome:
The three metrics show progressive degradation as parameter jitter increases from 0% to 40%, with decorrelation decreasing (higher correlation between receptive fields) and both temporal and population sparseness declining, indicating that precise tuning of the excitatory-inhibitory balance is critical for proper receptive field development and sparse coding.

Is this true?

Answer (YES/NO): NO